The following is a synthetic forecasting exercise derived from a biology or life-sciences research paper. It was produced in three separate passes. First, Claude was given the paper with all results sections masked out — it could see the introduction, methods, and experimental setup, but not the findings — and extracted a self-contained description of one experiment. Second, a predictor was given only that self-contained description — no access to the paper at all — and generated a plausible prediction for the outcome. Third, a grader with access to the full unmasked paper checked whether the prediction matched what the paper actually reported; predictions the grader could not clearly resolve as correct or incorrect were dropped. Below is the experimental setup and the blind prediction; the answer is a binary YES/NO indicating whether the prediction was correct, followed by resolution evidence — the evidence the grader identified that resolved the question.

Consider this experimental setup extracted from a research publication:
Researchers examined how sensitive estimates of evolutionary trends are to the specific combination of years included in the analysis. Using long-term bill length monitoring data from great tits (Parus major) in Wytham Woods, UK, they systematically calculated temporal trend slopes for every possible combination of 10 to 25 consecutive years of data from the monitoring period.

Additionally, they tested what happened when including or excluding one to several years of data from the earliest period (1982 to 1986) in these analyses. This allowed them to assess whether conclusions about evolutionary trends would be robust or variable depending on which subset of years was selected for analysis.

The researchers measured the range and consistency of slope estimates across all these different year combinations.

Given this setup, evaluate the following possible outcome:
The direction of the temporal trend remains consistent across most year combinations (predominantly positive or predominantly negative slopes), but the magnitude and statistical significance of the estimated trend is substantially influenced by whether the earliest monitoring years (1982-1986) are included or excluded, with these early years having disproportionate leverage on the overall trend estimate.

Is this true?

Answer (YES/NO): NO